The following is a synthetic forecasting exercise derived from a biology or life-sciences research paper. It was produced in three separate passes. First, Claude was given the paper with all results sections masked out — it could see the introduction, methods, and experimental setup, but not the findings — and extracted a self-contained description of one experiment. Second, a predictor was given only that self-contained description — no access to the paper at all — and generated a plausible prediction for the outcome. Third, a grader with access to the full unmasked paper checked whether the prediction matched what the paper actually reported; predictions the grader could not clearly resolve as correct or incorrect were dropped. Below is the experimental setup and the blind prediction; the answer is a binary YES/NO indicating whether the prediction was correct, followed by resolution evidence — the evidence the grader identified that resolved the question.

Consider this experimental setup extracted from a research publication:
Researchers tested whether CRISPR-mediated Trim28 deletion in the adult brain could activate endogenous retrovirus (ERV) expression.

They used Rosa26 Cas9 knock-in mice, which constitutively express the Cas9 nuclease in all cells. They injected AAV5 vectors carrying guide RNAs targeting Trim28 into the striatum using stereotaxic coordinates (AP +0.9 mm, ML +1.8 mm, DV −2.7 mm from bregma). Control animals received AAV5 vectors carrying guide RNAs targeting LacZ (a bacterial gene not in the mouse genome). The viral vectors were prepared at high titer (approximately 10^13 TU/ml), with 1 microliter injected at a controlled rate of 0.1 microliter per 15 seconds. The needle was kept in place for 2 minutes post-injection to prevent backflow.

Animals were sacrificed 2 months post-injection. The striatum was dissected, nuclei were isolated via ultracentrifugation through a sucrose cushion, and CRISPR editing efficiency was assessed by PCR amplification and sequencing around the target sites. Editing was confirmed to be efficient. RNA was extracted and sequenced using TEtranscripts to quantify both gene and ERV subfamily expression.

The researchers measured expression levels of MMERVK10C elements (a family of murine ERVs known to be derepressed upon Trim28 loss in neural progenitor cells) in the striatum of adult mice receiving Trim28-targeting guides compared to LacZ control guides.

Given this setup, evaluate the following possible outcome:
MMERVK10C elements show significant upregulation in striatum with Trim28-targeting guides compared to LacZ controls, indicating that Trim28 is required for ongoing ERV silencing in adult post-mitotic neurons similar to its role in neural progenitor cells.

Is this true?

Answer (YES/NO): NO